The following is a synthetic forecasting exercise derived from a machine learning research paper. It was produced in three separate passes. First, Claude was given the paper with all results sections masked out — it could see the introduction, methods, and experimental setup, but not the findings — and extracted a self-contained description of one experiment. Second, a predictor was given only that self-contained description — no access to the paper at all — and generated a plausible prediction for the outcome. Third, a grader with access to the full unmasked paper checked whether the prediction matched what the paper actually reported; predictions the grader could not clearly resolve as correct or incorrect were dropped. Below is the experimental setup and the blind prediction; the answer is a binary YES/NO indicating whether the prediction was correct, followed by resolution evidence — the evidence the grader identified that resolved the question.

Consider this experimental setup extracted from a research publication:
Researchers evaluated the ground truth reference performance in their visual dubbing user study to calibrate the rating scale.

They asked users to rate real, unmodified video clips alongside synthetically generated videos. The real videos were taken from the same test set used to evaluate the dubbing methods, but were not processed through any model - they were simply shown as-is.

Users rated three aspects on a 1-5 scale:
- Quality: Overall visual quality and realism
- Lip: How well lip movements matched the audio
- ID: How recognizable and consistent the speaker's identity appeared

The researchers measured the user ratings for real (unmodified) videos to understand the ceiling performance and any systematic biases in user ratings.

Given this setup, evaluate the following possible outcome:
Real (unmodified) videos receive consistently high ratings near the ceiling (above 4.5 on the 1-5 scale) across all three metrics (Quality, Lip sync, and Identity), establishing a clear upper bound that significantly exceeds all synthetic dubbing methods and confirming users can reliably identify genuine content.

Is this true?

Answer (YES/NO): NO